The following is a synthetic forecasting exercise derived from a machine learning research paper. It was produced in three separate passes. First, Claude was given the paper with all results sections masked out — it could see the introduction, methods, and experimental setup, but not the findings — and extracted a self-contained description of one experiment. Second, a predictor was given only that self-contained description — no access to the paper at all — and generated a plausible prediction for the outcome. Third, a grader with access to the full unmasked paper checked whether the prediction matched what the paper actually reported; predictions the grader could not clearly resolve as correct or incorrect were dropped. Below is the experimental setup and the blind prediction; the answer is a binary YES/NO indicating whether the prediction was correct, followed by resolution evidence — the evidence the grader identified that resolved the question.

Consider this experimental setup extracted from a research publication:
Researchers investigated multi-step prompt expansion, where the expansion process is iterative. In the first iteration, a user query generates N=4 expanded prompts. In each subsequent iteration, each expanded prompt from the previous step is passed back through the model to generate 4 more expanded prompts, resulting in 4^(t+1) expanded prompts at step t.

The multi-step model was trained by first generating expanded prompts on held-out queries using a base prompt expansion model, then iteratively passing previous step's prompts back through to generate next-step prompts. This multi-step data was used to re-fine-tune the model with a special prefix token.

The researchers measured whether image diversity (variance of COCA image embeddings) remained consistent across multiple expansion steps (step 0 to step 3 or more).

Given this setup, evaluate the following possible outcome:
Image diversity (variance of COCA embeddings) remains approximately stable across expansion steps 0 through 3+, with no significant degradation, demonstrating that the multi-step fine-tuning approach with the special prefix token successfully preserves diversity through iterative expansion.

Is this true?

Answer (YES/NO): YES